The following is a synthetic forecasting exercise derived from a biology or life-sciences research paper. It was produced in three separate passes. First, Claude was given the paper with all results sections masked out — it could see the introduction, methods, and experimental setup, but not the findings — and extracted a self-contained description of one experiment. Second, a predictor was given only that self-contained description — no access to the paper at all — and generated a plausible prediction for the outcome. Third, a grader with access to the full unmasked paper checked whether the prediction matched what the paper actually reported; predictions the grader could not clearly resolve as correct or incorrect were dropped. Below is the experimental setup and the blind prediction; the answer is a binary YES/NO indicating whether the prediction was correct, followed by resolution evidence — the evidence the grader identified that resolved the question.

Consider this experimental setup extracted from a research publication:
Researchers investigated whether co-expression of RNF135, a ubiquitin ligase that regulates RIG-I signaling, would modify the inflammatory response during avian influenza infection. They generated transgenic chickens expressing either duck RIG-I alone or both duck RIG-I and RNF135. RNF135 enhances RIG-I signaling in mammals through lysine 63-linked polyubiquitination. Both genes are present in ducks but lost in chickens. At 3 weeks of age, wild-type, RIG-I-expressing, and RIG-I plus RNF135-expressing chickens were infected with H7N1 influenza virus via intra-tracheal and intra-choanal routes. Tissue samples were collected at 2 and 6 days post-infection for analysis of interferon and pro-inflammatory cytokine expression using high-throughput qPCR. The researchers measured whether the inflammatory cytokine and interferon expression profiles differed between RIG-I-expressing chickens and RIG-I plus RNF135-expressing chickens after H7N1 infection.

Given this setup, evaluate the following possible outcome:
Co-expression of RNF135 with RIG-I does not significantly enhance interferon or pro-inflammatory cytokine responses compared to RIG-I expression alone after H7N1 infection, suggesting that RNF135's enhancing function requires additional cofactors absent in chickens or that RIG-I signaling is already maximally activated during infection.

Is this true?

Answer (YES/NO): NO